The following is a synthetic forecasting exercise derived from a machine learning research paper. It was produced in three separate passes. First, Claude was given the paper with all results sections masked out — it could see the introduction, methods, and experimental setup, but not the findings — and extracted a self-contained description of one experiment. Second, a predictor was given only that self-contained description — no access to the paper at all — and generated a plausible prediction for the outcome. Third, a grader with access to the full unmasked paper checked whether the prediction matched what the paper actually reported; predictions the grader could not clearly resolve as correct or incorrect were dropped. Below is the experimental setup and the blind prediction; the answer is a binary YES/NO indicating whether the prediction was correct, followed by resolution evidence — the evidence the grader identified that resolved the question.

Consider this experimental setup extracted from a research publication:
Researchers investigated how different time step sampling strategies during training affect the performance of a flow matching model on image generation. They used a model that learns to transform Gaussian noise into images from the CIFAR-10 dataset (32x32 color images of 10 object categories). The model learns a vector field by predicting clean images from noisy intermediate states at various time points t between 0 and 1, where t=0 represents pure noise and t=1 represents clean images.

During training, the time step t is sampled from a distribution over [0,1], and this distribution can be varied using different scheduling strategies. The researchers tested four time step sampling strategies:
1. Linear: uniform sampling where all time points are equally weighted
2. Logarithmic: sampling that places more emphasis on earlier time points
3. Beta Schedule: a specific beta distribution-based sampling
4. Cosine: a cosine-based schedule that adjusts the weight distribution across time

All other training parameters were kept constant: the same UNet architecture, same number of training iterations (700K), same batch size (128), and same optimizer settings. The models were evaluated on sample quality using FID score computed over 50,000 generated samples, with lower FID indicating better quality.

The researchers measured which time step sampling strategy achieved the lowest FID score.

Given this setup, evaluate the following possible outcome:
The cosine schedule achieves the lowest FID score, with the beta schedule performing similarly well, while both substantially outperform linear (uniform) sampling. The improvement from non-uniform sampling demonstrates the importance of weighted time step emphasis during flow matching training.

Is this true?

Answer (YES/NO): YES